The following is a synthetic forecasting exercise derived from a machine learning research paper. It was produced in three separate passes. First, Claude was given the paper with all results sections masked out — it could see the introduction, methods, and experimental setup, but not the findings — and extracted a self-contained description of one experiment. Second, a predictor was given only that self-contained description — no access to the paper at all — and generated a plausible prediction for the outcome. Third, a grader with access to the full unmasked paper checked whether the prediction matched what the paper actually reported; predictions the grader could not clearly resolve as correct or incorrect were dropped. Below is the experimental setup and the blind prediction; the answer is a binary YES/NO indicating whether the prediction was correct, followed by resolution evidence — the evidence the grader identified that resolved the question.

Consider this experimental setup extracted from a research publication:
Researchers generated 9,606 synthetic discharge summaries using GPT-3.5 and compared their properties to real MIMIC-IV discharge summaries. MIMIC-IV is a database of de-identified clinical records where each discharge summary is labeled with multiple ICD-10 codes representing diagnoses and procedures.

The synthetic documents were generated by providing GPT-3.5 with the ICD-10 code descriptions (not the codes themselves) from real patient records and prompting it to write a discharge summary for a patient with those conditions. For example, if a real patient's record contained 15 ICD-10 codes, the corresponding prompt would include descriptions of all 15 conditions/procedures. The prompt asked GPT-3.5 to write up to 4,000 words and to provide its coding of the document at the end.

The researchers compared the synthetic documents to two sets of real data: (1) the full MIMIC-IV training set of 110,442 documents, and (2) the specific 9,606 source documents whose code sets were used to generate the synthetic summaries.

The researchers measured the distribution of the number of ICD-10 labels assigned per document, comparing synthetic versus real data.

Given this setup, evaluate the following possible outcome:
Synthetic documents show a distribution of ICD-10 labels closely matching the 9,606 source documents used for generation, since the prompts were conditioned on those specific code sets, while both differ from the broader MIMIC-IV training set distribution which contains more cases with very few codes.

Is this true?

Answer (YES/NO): NO